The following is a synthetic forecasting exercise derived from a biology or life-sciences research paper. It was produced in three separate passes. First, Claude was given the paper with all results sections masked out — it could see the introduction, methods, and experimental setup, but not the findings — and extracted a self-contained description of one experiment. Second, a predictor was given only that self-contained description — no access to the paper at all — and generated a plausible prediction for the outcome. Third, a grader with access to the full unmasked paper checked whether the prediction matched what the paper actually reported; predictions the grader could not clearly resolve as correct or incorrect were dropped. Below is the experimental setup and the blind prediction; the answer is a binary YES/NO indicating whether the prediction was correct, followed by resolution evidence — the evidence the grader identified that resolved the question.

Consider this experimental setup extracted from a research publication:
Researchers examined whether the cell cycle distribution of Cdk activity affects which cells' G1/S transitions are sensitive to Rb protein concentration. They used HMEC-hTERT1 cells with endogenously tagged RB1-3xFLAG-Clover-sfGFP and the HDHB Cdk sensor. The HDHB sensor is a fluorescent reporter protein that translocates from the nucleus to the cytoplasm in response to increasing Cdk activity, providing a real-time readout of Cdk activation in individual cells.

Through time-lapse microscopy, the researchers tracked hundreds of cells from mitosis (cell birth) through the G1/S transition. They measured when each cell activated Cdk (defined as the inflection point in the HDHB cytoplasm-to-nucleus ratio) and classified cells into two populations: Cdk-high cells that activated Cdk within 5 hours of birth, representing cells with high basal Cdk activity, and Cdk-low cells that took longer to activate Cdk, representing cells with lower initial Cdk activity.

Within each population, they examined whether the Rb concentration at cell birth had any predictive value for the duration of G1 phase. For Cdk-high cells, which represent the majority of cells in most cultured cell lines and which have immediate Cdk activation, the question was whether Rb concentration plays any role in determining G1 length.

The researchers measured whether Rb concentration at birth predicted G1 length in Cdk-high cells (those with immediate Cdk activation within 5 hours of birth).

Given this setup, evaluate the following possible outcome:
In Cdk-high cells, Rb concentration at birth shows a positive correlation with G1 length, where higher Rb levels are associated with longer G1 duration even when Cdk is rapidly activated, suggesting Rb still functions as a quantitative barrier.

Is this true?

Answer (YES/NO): NO